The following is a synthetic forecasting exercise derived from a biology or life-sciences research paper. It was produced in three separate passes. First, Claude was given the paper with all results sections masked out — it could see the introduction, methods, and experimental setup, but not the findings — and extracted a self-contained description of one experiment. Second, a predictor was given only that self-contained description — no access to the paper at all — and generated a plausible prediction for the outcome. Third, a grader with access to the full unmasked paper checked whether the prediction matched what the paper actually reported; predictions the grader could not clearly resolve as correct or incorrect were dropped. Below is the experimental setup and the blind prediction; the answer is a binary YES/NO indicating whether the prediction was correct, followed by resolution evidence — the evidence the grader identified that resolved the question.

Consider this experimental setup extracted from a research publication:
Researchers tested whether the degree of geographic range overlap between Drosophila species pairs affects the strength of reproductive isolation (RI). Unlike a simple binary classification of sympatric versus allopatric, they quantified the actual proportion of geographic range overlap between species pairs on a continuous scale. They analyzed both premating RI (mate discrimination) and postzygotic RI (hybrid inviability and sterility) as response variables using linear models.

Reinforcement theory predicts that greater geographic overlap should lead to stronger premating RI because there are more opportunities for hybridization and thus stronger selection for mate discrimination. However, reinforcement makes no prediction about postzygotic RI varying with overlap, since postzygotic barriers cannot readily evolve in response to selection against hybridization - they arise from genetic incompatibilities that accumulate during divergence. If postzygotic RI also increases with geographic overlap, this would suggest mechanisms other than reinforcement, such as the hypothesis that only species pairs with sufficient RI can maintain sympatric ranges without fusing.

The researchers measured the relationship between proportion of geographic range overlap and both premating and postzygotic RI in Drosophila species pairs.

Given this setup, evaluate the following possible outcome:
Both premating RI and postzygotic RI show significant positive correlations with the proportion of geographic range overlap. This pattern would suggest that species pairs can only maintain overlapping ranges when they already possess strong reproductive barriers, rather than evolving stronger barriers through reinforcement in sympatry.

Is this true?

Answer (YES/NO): YES